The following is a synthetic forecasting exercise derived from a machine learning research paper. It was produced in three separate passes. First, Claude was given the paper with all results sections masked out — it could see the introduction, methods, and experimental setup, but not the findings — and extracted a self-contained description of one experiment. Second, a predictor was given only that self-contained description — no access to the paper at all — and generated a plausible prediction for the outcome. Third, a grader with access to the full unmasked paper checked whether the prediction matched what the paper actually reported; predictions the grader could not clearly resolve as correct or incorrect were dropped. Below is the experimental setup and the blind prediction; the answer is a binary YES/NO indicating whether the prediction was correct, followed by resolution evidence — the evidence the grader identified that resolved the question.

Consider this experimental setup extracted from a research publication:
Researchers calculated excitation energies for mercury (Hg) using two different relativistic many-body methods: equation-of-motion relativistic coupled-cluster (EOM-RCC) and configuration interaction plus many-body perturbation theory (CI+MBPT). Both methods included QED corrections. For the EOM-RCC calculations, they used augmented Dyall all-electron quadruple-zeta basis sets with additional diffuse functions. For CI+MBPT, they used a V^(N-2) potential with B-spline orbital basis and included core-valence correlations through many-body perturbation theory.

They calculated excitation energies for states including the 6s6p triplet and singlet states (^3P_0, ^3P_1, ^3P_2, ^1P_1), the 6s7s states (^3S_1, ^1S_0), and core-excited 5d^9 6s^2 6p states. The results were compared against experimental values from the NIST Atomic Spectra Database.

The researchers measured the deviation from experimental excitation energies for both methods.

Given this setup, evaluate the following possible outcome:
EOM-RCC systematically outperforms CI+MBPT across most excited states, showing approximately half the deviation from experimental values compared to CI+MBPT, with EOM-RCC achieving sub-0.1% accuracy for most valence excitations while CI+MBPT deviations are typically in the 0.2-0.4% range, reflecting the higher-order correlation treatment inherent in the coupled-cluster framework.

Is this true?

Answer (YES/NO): NO